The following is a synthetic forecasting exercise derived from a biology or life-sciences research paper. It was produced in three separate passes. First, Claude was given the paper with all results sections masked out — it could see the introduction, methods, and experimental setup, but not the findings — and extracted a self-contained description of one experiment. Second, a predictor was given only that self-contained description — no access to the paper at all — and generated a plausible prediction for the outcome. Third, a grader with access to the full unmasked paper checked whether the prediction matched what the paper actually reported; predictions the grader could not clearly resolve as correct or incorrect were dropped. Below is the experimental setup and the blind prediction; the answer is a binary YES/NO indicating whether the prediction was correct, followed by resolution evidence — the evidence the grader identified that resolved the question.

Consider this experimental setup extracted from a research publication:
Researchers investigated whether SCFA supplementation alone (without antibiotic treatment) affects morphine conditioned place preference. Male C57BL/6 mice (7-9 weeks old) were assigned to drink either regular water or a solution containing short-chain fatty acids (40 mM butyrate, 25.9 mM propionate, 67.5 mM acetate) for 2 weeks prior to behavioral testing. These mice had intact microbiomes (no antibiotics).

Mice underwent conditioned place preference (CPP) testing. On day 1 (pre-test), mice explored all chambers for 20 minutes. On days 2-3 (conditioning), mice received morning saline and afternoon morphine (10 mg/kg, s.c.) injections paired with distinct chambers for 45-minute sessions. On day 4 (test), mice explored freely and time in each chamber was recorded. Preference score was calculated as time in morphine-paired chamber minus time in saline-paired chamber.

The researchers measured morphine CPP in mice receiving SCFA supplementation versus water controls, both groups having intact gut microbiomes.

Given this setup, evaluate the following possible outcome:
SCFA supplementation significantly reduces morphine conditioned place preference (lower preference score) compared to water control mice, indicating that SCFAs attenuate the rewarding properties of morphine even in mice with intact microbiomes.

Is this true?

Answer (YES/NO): NO